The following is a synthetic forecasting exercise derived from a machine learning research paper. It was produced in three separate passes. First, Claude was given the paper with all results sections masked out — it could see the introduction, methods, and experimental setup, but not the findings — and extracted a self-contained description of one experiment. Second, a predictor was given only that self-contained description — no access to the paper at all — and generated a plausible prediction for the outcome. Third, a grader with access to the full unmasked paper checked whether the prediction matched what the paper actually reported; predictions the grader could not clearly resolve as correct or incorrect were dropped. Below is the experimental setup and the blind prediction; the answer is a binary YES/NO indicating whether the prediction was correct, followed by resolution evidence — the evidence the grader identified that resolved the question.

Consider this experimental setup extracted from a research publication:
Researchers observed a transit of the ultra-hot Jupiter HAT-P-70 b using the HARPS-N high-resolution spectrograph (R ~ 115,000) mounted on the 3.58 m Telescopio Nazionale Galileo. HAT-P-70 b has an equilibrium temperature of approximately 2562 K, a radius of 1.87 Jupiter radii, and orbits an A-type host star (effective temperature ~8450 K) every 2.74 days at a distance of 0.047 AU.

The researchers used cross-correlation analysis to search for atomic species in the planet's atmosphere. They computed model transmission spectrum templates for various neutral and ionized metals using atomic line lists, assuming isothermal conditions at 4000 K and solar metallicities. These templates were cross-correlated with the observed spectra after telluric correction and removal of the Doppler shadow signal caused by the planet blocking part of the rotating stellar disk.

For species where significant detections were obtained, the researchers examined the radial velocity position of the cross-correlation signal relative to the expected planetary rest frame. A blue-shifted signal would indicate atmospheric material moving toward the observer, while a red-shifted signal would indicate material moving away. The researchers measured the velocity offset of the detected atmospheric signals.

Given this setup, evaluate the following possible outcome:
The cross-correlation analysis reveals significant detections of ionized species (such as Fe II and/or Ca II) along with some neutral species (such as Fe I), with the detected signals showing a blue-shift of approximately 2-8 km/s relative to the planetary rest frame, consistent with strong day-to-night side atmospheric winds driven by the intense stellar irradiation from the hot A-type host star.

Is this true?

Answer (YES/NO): YES